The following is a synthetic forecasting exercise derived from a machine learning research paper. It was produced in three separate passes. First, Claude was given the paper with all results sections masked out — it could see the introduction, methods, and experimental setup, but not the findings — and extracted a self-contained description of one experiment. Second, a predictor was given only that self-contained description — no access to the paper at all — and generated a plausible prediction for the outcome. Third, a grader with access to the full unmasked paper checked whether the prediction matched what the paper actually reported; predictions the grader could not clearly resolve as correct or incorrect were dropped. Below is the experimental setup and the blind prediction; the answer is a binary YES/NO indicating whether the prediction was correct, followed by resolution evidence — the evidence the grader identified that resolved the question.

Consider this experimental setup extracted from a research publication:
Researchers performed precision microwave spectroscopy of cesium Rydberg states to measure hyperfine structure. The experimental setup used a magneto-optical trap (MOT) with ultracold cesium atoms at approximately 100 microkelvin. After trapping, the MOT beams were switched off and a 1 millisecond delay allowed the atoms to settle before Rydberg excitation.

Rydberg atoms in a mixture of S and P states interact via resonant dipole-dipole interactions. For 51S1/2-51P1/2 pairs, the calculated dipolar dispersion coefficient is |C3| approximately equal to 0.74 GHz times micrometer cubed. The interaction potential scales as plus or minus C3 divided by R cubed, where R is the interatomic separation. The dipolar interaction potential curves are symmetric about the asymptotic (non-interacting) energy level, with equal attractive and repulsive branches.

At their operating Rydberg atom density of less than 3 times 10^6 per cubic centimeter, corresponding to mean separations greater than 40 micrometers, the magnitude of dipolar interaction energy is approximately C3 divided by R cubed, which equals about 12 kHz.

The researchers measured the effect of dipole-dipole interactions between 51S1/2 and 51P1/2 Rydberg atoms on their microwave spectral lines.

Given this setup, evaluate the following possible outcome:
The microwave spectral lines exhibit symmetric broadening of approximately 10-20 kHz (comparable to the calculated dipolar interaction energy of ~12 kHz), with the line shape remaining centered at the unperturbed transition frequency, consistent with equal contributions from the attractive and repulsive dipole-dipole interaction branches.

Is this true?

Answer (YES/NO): NO